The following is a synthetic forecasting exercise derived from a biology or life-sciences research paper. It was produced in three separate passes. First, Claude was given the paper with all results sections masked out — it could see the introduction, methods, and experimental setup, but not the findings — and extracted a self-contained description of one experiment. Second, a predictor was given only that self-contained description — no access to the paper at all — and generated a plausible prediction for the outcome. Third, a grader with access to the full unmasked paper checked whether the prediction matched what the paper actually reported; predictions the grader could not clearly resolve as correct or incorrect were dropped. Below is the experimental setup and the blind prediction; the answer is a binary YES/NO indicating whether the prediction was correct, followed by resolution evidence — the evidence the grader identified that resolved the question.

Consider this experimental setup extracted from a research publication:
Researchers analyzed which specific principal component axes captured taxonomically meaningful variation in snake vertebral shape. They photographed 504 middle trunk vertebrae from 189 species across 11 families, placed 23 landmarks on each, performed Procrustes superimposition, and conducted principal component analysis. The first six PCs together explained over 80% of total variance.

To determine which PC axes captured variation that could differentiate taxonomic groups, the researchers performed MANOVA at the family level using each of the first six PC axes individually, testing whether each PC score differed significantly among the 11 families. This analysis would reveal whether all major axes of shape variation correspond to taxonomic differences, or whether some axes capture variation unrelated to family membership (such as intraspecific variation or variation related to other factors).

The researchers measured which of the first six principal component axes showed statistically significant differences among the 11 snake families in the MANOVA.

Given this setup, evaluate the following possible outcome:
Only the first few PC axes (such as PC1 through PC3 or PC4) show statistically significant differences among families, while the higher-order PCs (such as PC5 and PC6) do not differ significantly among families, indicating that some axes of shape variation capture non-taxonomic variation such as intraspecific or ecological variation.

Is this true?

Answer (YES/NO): NO